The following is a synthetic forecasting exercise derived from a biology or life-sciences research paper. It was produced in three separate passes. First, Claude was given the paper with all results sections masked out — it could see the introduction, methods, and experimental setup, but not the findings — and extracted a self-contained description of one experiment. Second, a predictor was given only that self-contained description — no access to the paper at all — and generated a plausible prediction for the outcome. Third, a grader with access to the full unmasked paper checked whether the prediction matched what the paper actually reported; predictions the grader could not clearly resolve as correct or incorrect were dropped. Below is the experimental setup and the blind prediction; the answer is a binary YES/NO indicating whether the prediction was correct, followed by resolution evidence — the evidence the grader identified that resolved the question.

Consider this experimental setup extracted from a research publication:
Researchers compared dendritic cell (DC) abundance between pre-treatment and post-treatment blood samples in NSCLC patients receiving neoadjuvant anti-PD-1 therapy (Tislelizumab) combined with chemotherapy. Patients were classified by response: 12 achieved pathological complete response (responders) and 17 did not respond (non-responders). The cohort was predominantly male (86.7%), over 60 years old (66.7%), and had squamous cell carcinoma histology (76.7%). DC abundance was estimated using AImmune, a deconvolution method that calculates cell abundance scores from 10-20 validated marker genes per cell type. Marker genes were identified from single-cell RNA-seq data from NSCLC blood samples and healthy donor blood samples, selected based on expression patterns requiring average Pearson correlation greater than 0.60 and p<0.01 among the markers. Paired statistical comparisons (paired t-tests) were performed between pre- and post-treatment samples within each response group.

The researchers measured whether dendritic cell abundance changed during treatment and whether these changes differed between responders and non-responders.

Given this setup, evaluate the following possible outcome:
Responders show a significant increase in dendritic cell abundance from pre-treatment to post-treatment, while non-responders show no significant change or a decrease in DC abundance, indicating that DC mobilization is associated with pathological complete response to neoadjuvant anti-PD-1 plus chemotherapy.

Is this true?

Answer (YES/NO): NO